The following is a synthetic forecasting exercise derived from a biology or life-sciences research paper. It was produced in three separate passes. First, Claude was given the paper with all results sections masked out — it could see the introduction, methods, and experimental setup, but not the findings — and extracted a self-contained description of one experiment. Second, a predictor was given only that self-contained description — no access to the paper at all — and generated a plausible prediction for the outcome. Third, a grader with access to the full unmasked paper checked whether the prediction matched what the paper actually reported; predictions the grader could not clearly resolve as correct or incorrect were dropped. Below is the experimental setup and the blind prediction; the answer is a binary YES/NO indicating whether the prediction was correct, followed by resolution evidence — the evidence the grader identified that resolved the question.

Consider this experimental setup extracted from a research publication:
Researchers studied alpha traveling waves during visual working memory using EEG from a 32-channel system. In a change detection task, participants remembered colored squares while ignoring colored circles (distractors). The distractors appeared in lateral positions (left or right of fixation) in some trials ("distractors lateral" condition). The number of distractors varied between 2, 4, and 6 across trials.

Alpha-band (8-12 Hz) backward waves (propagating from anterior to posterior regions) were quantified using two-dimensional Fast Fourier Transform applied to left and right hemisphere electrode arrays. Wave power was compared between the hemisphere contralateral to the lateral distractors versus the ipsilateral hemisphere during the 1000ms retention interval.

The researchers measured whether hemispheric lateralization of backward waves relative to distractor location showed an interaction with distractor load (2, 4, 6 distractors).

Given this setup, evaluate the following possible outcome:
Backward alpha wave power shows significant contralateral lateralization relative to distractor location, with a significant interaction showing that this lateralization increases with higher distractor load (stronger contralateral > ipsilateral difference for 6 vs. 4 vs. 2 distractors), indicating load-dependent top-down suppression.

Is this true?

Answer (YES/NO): NO